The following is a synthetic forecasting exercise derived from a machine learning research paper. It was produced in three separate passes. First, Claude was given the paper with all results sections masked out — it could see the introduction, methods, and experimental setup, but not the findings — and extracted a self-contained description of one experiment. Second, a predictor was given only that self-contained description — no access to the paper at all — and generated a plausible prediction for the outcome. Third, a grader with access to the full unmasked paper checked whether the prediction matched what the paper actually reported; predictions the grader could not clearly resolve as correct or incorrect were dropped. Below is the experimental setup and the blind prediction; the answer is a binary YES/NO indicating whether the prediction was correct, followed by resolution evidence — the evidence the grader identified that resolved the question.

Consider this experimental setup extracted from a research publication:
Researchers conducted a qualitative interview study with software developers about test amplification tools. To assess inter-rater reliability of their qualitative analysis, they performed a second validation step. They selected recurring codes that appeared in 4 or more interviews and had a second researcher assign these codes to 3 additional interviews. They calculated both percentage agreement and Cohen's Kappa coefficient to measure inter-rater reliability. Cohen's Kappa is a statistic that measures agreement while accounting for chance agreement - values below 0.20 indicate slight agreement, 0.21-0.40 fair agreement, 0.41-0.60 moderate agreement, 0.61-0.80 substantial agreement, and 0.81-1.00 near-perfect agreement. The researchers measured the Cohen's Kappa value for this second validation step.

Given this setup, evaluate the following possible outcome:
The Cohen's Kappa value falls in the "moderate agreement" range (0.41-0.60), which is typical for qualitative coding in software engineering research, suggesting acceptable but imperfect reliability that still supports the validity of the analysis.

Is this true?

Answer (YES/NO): YES